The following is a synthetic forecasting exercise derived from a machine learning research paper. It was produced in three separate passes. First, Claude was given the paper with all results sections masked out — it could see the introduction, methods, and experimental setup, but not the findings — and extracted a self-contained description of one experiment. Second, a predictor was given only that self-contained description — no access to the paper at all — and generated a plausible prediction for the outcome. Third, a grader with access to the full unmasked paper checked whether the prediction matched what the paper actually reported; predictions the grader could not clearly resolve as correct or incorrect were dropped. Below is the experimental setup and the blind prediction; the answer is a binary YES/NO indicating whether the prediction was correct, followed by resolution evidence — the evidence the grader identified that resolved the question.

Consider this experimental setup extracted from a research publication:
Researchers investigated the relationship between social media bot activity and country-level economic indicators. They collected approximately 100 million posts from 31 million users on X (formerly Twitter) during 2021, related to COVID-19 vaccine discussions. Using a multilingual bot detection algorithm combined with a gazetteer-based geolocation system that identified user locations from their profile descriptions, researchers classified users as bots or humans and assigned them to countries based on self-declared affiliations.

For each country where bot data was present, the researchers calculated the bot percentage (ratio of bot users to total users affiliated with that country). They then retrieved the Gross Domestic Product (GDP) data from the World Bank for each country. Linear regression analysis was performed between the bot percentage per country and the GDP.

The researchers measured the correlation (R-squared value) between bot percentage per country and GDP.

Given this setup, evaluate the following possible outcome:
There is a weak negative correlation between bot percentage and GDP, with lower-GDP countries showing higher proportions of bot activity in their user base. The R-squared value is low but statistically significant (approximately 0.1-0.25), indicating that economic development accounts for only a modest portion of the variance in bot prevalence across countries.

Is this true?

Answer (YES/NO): NO